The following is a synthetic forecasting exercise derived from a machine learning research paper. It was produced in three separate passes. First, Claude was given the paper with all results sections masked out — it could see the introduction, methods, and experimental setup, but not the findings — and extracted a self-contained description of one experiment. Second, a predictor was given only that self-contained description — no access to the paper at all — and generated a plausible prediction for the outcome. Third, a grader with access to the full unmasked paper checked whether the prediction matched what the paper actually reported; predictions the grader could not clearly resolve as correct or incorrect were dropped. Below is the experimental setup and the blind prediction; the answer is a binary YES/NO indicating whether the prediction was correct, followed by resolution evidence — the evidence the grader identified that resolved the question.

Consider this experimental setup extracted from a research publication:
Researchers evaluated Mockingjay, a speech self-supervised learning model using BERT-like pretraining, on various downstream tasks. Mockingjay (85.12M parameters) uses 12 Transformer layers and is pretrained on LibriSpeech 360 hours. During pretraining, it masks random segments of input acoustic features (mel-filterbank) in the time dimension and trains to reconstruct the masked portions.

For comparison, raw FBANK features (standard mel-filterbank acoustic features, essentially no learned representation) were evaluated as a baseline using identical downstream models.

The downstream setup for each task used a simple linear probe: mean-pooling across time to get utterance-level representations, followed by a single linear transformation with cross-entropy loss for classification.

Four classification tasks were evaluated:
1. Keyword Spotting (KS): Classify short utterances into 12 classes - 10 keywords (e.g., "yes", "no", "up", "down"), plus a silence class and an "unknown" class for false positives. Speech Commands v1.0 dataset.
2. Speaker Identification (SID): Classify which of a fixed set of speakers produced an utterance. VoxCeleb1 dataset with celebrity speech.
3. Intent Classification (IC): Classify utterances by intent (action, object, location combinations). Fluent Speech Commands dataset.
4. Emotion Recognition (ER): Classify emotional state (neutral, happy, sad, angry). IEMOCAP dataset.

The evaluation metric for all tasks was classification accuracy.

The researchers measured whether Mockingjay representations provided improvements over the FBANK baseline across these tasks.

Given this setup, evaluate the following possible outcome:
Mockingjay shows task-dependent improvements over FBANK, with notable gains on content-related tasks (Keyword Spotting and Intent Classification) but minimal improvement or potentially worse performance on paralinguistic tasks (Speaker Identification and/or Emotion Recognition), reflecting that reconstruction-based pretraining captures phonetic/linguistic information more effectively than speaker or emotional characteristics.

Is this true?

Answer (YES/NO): NO